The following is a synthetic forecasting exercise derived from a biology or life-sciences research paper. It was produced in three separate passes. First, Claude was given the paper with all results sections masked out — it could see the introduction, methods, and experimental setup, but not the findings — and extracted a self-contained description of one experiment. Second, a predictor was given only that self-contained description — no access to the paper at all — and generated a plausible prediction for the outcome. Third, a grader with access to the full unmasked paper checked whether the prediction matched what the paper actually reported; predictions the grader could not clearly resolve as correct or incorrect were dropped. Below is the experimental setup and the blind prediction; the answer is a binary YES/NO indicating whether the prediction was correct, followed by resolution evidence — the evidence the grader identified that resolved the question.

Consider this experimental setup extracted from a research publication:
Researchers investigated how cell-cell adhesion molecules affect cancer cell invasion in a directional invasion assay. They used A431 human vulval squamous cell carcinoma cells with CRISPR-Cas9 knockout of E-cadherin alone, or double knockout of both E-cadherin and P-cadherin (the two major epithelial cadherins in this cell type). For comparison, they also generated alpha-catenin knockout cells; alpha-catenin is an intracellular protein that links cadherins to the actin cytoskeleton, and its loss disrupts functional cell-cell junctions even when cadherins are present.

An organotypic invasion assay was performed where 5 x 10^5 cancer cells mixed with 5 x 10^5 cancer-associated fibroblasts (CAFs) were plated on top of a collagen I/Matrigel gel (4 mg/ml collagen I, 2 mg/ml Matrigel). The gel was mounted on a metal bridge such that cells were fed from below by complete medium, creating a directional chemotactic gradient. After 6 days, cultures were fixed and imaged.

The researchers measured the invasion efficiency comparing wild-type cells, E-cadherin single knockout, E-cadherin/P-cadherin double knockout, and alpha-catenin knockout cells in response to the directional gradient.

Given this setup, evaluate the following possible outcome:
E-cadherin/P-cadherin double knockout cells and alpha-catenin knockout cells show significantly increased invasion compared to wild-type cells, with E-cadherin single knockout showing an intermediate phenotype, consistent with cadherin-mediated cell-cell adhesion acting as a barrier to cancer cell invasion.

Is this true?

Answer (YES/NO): NO